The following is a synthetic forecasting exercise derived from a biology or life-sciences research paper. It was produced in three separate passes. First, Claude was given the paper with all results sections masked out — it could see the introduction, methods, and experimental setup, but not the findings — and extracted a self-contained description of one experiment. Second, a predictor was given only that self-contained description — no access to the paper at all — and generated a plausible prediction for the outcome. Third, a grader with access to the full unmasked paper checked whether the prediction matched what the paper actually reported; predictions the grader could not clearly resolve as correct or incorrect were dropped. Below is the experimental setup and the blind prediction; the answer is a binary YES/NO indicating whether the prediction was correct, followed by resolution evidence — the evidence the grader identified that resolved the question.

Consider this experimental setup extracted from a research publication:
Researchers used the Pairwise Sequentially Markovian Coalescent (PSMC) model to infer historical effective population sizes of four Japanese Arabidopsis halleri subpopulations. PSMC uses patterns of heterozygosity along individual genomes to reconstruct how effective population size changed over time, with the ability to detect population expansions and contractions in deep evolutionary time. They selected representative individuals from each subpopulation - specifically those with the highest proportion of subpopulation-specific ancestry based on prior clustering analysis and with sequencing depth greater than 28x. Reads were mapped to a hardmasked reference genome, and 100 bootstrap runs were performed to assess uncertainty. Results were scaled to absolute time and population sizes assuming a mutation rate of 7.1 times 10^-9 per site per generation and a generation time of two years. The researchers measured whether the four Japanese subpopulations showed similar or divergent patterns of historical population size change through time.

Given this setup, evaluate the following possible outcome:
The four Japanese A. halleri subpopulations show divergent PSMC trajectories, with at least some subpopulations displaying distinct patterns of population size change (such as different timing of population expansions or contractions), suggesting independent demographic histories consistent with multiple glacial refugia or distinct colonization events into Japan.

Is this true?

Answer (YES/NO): YES